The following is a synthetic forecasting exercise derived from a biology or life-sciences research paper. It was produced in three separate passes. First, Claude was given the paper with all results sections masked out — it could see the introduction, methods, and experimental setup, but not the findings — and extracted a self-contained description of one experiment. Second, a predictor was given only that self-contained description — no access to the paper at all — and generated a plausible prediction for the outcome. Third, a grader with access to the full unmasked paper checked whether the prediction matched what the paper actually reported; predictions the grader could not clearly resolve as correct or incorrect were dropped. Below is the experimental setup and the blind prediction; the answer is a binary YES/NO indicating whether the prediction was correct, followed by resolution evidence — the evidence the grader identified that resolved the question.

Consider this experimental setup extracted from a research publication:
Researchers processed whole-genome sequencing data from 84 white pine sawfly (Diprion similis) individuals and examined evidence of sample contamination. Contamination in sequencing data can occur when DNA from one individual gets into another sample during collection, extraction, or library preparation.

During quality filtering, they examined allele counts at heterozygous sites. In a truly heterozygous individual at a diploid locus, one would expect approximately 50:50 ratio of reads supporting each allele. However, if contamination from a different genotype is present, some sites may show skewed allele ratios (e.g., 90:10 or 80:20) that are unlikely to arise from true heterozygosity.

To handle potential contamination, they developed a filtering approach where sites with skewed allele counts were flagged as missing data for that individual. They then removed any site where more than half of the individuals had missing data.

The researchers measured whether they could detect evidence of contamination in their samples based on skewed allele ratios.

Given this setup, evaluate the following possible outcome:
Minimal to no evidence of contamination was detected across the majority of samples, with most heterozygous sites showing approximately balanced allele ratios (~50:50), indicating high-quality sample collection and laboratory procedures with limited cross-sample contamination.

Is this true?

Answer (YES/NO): NO